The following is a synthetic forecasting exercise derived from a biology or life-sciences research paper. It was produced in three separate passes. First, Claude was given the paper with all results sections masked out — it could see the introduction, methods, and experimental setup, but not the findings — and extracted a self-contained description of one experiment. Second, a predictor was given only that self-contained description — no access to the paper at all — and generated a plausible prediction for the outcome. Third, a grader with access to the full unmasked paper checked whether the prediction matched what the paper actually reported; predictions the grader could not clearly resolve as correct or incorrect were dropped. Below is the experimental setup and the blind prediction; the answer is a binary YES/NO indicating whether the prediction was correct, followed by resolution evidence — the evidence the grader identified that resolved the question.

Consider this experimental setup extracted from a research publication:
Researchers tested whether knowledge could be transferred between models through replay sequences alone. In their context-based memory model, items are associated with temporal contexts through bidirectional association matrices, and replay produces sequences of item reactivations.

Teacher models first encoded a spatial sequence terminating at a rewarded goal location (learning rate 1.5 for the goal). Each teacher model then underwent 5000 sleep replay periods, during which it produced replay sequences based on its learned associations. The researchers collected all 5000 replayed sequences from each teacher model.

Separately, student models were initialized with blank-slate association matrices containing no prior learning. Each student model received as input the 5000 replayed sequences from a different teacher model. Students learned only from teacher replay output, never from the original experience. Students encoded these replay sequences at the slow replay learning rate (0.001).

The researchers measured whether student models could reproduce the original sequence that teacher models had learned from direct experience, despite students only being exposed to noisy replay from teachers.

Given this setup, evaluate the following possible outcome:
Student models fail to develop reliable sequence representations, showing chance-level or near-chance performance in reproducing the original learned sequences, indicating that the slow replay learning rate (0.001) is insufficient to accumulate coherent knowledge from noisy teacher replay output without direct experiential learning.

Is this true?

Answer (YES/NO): NO